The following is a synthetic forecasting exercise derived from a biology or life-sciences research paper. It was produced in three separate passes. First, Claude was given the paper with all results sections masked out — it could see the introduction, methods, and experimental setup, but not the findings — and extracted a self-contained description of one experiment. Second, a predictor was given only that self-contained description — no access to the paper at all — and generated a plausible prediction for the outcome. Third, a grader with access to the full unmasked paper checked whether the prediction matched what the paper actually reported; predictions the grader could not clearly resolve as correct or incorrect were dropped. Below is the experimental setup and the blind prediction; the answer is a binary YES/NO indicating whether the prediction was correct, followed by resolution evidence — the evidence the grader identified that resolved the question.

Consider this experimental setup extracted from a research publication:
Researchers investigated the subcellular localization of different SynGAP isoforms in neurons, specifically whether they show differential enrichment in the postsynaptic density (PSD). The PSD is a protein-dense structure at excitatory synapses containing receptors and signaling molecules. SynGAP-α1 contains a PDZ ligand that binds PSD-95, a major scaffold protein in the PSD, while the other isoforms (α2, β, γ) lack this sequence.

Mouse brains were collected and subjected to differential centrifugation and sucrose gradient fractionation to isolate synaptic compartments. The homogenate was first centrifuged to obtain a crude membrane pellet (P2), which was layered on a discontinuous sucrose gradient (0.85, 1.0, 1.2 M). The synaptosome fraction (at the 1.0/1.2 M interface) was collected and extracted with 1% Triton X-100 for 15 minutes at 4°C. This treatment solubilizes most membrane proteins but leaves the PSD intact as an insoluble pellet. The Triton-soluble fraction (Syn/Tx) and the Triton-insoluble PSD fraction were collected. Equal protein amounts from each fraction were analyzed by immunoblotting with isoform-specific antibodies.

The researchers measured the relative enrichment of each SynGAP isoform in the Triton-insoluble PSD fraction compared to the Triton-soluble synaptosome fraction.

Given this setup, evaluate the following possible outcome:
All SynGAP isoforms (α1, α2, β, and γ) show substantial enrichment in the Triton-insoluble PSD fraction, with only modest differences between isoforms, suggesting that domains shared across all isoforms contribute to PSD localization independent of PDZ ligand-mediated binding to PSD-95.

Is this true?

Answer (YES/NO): NO